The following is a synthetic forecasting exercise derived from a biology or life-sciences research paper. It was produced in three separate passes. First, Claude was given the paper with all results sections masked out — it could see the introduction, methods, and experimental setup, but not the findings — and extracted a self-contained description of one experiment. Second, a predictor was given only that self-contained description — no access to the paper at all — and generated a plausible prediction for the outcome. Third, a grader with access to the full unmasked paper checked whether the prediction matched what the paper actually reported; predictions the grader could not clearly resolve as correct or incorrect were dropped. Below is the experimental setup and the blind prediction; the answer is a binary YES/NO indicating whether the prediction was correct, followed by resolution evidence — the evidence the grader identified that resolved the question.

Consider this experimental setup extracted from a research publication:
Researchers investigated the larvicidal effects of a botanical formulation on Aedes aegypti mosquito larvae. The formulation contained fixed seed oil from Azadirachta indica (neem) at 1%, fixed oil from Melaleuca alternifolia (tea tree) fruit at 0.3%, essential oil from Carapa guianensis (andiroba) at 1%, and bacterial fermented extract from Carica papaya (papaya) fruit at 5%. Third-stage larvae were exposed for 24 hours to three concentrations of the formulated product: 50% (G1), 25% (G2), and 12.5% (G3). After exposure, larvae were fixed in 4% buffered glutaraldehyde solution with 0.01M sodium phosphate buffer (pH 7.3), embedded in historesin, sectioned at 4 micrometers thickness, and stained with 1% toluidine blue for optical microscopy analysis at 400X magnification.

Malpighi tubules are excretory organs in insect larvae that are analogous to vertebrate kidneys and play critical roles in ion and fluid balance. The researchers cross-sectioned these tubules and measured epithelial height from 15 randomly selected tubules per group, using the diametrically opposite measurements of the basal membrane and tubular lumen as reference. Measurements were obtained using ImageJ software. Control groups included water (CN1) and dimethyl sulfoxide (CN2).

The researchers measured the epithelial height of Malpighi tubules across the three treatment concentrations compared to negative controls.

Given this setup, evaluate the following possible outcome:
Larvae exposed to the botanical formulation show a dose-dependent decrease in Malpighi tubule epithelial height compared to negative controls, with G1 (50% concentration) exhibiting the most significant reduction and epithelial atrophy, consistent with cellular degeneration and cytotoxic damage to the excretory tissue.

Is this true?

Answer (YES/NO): YES